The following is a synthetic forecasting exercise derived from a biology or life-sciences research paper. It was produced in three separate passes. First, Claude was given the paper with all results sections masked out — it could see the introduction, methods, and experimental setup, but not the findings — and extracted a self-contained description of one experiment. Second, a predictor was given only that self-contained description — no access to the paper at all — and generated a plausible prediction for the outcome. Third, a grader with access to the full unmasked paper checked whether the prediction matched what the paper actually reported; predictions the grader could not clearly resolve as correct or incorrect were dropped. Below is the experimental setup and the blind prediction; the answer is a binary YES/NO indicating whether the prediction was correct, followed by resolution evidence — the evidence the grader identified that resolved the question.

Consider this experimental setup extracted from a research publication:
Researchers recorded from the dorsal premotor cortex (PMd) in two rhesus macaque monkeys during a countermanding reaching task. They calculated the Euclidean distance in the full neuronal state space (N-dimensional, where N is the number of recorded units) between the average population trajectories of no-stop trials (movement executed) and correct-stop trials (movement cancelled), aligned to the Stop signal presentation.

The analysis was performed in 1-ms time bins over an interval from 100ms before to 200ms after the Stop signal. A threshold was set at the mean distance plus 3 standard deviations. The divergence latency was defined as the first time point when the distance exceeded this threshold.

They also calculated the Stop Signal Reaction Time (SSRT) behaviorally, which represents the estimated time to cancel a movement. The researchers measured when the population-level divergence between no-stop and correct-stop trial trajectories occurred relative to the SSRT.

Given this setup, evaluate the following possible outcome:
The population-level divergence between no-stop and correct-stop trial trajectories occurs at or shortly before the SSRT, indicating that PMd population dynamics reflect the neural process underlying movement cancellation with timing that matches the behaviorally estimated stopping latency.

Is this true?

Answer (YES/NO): NO